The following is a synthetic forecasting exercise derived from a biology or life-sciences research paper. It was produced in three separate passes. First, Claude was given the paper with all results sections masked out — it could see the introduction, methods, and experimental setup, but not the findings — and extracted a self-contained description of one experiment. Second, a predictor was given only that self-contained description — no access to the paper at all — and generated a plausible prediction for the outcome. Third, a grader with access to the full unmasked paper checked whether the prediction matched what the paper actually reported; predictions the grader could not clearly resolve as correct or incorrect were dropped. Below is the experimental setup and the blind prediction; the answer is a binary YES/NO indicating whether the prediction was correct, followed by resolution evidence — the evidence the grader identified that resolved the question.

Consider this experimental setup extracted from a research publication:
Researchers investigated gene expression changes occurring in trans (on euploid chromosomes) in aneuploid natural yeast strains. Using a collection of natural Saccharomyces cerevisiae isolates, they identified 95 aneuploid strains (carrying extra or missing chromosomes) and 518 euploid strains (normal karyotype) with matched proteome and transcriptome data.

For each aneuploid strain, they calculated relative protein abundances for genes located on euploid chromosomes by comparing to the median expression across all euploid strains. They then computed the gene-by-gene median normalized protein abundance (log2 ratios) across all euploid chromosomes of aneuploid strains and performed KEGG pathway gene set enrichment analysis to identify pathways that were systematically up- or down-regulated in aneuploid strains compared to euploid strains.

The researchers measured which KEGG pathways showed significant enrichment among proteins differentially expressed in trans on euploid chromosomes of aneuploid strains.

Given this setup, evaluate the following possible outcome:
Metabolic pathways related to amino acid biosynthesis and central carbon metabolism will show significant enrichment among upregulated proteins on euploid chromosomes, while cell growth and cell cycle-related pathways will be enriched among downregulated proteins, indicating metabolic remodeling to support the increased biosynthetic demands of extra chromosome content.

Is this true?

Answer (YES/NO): NO